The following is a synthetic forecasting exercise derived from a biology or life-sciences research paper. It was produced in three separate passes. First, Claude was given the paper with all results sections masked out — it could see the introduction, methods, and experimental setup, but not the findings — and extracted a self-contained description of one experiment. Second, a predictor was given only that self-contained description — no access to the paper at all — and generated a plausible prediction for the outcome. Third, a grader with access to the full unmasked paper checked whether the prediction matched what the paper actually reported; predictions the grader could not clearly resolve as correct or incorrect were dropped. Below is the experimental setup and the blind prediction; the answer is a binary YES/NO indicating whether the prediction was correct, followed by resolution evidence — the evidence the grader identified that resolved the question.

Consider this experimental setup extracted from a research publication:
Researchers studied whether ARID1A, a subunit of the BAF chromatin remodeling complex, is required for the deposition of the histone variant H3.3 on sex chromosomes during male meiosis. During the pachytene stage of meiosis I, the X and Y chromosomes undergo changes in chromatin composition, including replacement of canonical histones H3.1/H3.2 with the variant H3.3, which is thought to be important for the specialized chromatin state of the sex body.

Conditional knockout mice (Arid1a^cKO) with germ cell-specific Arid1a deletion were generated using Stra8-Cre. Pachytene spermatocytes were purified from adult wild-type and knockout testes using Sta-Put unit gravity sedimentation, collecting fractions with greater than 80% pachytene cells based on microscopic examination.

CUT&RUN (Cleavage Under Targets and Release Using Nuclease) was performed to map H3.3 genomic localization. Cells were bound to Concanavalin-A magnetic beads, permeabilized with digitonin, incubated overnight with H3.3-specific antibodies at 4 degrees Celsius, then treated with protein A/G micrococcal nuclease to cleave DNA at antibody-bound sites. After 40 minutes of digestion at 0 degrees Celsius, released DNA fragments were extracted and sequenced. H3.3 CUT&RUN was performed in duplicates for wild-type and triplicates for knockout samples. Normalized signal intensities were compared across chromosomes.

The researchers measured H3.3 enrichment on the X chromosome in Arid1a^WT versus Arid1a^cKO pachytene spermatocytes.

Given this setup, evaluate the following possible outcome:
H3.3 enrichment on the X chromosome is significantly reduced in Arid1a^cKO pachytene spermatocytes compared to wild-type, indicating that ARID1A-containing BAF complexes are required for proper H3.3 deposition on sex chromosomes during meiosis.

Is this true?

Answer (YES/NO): YES